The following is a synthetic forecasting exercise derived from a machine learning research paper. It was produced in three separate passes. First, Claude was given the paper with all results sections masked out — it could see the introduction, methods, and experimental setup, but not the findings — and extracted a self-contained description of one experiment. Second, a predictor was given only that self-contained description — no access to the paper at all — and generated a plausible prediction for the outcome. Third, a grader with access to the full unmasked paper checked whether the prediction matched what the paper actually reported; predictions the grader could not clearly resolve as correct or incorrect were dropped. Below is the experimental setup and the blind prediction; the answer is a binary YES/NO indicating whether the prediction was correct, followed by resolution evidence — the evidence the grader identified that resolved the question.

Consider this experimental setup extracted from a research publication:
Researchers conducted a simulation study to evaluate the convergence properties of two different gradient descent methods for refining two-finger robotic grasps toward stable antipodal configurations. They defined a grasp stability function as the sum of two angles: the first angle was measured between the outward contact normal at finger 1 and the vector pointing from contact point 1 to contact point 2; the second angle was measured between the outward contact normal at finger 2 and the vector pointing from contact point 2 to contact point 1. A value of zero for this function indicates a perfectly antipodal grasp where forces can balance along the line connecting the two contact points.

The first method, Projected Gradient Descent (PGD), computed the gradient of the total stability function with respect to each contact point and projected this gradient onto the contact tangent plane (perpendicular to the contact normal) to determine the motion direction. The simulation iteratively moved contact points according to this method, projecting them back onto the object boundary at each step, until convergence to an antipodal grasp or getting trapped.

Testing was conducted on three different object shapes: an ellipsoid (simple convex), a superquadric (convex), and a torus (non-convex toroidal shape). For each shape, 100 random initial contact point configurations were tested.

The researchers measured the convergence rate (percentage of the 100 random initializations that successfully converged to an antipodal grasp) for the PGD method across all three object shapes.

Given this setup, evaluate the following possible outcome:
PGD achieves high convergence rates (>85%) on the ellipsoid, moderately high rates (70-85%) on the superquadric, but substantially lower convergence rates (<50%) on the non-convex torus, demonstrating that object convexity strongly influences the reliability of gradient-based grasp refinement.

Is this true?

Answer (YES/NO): NO